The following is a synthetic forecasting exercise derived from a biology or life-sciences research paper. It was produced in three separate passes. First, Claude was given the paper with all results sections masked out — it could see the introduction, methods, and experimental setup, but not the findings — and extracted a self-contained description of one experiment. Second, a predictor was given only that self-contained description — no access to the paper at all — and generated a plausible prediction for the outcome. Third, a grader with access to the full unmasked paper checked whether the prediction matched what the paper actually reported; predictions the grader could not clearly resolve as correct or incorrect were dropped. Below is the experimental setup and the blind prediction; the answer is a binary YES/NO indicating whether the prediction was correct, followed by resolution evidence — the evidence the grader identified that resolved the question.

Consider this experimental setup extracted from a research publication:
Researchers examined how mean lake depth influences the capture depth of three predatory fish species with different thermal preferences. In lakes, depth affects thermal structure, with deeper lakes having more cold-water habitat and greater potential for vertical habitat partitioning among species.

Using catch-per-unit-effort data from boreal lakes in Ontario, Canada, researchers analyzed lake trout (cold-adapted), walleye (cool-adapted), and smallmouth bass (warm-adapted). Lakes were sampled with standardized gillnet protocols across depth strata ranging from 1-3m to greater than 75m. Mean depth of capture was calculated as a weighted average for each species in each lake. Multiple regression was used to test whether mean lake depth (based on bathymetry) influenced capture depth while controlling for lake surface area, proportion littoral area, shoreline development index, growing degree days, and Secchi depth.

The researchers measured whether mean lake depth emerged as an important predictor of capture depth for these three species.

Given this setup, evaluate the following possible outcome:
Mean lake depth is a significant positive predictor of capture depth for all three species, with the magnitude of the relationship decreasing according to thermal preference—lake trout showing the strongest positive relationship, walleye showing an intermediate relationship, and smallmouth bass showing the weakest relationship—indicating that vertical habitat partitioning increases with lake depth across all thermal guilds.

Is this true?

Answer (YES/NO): NO